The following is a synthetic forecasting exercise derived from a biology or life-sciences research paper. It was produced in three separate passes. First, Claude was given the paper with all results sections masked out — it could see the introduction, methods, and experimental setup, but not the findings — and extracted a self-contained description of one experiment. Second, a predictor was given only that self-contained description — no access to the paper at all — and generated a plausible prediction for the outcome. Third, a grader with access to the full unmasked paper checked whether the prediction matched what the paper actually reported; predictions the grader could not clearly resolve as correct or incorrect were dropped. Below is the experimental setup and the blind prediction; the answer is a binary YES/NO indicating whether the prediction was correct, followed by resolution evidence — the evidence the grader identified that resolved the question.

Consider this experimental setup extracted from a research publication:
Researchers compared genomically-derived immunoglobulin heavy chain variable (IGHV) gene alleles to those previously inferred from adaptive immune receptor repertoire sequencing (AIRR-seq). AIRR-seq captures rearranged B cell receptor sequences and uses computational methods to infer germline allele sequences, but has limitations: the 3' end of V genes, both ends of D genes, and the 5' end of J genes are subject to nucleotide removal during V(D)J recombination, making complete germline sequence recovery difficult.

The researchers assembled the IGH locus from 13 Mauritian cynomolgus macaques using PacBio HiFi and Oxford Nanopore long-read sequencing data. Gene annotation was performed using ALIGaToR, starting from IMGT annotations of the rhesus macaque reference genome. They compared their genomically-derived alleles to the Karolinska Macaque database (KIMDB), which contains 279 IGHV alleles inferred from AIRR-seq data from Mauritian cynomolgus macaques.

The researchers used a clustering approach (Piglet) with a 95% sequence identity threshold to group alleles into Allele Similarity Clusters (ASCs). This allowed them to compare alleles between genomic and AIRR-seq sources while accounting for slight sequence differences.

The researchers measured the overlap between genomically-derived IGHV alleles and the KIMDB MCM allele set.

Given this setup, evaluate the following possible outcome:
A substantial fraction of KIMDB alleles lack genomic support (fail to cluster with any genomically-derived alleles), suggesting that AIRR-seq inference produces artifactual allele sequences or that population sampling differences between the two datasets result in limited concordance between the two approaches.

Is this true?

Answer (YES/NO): NO